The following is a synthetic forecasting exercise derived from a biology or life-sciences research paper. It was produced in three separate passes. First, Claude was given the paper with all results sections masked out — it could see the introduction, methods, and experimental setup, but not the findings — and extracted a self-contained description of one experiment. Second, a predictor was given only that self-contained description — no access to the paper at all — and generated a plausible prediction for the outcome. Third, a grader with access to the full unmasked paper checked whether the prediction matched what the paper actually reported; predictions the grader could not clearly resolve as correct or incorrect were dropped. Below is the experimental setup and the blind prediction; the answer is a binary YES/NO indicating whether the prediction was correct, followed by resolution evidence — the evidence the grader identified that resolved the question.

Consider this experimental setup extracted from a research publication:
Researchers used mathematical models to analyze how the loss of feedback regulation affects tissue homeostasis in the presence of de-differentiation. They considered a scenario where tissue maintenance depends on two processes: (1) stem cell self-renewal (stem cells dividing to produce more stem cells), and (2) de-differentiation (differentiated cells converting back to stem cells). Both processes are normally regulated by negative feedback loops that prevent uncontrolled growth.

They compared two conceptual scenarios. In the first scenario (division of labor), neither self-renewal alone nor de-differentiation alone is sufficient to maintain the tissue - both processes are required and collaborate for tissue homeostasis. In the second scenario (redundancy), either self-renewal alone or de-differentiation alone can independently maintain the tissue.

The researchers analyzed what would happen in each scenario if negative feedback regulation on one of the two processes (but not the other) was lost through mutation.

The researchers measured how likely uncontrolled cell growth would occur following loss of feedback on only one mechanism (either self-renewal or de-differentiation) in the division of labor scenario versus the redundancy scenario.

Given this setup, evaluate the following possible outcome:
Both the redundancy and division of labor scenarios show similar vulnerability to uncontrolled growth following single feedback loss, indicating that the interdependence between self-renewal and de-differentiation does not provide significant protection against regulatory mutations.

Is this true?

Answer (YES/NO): NO